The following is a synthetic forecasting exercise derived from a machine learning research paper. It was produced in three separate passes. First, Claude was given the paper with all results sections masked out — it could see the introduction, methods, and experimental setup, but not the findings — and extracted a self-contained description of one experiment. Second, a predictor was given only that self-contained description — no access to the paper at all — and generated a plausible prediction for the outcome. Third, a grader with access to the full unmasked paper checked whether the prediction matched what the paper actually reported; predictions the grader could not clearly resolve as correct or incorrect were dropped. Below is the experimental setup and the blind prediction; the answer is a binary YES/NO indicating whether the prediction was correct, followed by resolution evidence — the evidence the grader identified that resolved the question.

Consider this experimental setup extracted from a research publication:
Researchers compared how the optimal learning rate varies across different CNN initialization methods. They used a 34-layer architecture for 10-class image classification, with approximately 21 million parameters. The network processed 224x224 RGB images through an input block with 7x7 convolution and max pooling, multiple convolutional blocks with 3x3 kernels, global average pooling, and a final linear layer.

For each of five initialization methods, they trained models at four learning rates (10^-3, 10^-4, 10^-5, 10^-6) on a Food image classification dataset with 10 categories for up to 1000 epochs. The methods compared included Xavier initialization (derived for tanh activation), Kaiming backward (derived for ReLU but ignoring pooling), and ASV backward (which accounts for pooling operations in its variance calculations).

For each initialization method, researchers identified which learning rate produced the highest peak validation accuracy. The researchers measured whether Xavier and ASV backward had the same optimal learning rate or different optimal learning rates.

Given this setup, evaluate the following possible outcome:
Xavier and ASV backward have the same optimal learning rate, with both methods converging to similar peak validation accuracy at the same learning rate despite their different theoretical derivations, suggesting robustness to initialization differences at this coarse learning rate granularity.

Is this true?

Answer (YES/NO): NO